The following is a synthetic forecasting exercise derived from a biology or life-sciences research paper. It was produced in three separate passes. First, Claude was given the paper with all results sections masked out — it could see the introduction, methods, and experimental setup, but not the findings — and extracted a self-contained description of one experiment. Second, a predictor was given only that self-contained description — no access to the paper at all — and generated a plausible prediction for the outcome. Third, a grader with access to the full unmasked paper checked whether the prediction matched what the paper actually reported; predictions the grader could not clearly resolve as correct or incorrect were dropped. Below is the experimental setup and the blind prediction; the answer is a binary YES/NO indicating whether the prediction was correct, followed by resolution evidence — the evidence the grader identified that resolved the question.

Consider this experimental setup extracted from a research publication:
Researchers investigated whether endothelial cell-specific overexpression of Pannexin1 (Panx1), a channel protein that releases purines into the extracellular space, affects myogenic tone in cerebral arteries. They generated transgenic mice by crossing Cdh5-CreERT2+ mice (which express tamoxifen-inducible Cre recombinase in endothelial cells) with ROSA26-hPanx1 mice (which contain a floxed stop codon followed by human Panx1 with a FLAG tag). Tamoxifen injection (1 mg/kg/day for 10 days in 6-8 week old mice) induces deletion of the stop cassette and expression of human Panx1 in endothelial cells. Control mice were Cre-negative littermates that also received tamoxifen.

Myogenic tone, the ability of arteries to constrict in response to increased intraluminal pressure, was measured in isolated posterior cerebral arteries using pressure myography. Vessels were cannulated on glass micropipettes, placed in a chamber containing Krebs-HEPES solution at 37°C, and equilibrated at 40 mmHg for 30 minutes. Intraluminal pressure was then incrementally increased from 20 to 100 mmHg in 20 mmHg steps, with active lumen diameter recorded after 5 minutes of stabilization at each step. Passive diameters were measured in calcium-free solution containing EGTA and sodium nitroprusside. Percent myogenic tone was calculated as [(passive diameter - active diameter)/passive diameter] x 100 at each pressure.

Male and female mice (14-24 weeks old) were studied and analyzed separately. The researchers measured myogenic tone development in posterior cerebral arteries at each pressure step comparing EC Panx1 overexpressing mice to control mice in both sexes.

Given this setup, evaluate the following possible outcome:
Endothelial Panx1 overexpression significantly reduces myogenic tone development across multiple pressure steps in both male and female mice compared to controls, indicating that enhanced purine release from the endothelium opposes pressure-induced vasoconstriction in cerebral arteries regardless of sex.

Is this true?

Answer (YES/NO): NO